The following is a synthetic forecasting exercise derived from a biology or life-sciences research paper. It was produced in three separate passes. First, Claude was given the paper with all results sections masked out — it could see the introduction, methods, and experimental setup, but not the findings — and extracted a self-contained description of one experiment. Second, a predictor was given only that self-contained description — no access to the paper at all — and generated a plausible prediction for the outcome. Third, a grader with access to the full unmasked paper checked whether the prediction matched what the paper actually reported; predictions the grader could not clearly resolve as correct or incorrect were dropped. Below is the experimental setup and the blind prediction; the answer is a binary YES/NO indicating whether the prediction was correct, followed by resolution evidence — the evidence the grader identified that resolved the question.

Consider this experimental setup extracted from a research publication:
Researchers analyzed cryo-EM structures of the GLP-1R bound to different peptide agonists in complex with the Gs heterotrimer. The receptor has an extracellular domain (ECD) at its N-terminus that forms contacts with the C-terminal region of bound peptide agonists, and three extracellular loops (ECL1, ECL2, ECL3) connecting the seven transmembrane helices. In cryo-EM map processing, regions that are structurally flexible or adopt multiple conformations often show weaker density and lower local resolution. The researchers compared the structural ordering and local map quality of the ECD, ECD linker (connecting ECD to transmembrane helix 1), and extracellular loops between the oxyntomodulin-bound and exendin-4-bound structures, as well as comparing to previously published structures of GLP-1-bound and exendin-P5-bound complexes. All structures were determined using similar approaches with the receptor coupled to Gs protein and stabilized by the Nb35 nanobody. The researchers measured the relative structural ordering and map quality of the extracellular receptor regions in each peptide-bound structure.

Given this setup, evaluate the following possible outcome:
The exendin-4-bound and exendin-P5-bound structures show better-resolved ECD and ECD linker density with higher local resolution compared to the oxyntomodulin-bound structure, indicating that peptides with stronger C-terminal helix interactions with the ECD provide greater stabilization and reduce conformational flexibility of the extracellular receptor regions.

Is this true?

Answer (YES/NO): NO